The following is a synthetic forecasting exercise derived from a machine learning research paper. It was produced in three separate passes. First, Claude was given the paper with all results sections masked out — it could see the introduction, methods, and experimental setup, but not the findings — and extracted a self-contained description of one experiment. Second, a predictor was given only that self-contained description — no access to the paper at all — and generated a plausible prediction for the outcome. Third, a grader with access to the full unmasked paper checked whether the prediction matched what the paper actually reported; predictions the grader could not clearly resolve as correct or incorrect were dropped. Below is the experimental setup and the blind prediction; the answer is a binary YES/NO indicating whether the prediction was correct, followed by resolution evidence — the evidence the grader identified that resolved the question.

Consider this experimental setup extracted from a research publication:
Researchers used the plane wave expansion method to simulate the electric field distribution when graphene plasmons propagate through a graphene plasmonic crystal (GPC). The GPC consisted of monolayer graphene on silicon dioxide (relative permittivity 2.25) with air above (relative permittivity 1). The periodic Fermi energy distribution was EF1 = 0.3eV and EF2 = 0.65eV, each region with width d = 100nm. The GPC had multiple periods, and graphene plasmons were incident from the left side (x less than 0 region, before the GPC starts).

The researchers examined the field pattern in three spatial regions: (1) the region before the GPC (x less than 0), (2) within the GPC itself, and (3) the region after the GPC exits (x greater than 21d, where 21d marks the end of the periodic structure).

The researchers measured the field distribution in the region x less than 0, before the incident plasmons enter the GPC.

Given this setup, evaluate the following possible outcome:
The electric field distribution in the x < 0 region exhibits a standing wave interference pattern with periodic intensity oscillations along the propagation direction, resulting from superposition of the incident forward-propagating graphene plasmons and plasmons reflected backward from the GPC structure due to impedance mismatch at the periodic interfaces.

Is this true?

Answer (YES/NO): YES